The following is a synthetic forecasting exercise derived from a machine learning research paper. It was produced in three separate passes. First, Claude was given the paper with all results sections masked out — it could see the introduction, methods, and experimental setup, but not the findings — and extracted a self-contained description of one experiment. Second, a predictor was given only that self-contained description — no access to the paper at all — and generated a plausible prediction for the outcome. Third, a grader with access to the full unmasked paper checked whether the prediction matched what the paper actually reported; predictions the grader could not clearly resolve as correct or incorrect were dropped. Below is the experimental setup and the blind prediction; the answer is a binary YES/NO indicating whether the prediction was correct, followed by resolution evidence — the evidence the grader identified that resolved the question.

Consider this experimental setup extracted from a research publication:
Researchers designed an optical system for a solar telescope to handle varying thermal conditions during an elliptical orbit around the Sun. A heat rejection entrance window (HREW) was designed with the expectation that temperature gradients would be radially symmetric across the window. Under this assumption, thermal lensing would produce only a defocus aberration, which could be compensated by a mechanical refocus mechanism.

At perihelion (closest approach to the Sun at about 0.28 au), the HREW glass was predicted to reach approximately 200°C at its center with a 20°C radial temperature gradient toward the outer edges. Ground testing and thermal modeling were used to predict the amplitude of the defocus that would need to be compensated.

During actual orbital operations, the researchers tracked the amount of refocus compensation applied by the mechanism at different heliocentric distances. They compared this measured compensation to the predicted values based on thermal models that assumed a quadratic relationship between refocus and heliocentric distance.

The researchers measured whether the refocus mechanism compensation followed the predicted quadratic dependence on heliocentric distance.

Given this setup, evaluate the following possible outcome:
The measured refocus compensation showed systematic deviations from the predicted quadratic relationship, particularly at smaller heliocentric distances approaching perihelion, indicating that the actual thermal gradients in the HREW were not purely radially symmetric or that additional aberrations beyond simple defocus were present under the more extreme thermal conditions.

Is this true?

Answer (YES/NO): NO